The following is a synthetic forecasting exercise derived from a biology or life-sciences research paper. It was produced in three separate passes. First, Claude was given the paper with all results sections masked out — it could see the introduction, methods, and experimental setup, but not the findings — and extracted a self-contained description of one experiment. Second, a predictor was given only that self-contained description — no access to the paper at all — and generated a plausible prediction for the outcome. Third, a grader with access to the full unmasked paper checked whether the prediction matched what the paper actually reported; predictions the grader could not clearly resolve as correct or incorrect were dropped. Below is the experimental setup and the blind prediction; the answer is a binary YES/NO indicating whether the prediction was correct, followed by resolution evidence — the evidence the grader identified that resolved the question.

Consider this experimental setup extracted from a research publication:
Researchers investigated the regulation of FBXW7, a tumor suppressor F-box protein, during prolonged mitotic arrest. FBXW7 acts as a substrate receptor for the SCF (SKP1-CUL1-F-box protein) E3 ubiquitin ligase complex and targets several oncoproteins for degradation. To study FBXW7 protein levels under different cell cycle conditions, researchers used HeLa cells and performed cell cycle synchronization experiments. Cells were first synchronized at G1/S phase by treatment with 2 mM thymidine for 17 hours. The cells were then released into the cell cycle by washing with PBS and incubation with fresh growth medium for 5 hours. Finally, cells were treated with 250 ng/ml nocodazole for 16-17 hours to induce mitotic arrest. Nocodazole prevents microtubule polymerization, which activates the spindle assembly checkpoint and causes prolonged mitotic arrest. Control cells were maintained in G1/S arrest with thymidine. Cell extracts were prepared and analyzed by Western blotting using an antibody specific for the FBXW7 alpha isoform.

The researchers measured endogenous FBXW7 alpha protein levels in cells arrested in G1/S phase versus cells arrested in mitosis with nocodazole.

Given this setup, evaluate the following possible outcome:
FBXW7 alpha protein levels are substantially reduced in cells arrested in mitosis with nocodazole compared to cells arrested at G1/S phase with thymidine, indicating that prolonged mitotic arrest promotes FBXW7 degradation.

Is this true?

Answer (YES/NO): YES